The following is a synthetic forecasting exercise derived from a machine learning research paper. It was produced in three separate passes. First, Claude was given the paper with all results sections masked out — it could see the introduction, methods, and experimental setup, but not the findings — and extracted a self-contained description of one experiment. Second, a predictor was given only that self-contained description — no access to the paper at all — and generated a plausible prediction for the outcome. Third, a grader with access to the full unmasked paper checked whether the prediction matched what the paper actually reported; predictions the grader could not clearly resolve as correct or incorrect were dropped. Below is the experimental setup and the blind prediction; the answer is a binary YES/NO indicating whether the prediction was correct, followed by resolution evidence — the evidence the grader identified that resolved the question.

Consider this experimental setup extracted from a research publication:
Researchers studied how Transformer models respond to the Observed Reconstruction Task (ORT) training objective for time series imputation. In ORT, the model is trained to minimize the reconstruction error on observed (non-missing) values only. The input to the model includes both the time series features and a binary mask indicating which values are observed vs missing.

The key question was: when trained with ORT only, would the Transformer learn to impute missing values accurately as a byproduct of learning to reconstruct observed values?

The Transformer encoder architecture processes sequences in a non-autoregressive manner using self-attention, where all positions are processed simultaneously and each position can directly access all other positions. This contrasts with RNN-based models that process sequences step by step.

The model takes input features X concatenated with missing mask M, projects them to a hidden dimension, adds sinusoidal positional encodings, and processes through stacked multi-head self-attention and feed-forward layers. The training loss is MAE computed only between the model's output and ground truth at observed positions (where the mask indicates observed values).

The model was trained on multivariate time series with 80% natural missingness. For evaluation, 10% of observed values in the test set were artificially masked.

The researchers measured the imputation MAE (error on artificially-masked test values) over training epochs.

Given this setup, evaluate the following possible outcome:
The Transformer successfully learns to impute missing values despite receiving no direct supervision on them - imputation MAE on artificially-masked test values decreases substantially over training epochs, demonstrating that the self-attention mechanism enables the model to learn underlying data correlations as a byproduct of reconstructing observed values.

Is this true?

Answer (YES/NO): NO